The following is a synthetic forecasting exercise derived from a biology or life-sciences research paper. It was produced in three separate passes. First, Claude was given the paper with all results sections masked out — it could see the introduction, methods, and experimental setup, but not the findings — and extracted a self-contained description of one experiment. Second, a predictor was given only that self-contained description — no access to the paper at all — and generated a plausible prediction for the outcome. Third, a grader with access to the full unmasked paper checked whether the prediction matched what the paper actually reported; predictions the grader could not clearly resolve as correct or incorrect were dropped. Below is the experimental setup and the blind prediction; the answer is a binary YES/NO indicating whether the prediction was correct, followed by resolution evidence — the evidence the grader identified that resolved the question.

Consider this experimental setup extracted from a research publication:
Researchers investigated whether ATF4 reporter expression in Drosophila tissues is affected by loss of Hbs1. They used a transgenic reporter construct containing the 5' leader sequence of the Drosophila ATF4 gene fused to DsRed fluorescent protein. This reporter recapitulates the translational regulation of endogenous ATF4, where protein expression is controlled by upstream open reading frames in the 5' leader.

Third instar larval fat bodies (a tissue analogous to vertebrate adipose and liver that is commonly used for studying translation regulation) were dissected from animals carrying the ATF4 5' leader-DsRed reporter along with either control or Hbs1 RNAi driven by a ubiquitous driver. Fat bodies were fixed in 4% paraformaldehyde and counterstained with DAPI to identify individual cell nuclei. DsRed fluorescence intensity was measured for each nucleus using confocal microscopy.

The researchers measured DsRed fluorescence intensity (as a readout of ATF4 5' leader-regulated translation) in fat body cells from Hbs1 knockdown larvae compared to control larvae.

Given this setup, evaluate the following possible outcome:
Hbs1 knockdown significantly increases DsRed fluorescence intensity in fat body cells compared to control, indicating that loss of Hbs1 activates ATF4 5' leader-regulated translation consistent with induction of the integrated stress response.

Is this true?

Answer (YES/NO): NO